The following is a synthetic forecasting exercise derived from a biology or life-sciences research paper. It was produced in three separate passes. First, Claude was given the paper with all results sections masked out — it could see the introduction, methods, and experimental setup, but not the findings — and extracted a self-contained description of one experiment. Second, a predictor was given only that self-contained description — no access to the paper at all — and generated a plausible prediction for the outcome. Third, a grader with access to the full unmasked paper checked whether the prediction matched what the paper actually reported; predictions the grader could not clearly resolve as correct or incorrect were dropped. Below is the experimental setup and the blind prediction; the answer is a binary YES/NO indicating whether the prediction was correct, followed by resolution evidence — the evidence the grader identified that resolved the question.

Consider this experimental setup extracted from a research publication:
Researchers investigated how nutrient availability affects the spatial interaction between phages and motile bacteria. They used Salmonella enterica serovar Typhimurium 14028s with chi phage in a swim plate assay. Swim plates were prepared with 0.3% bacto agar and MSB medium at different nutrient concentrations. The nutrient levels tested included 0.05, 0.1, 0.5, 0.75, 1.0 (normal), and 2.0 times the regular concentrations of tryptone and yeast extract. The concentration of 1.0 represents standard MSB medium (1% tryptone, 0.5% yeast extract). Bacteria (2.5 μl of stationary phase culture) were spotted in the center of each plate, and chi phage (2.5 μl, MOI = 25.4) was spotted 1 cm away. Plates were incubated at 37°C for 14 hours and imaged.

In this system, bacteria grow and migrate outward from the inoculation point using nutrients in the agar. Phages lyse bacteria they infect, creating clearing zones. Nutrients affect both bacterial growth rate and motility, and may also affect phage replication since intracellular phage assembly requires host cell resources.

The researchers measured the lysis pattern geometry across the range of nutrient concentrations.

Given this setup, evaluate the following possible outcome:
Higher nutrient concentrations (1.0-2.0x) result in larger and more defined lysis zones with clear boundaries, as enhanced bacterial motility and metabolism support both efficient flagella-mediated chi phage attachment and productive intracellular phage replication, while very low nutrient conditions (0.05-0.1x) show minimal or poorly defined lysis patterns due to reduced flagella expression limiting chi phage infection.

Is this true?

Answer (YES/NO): NO